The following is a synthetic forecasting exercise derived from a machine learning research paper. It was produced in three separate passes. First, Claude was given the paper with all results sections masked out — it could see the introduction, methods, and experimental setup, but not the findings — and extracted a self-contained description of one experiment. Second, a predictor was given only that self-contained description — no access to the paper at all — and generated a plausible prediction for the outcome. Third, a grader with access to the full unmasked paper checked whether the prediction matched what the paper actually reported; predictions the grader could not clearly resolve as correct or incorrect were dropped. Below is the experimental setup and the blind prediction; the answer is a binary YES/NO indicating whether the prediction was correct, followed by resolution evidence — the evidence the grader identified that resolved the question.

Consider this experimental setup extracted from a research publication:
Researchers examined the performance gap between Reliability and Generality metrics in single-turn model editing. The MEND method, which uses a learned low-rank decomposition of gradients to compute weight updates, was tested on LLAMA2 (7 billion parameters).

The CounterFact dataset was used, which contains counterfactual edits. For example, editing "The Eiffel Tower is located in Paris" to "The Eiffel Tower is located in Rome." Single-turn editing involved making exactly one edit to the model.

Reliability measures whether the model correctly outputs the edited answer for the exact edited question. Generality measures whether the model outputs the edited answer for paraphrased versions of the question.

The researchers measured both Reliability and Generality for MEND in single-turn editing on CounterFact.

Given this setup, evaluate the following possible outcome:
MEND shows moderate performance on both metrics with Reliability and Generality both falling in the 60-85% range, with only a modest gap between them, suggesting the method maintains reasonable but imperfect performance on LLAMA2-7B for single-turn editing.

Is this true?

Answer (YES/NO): YES